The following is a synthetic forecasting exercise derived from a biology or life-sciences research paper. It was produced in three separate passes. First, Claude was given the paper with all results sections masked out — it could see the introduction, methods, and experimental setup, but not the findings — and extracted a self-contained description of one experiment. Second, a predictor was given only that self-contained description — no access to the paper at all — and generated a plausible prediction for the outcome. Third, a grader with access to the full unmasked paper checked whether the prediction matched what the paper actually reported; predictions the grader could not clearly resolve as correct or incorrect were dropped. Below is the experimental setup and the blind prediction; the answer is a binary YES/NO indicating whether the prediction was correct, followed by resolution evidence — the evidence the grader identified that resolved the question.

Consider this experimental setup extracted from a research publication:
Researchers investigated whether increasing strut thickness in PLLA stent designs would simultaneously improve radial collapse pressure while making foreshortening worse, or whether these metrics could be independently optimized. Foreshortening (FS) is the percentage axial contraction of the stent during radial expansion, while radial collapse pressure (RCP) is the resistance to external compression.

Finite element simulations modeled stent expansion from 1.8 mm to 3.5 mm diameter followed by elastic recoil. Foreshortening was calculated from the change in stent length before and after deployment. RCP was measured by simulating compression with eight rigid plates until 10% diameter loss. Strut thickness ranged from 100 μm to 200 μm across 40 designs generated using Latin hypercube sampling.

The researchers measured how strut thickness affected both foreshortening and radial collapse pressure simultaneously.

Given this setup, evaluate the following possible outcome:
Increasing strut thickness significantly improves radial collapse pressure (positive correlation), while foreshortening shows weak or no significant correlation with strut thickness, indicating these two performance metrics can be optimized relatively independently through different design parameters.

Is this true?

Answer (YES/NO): NO